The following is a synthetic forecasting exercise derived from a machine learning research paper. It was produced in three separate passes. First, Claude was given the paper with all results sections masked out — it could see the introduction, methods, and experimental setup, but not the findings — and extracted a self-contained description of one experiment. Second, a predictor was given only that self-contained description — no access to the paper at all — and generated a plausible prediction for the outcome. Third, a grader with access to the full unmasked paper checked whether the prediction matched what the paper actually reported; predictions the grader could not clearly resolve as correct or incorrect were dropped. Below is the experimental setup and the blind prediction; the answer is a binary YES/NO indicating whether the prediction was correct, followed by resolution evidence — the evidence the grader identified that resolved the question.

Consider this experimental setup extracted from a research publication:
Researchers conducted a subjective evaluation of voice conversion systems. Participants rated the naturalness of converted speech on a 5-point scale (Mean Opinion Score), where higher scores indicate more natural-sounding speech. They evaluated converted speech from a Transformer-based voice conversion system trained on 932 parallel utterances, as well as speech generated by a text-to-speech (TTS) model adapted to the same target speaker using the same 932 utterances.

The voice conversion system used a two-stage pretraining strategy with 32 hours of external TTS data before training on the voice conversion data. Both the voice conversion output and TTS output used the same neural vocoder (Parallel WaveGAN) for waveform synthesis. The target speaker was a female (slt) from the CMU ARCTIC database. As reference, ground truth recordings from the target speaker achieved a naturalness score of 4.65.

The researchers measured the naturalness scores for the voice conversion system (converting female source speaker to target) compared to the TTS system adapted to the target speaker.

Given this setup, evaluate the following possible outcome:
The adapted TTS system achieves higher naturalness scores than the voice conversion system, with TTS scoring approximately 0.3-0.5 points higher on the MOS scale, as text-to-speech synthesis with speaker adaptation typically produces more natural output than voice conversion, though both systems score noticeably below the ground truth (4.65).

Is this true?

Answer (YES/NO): NO